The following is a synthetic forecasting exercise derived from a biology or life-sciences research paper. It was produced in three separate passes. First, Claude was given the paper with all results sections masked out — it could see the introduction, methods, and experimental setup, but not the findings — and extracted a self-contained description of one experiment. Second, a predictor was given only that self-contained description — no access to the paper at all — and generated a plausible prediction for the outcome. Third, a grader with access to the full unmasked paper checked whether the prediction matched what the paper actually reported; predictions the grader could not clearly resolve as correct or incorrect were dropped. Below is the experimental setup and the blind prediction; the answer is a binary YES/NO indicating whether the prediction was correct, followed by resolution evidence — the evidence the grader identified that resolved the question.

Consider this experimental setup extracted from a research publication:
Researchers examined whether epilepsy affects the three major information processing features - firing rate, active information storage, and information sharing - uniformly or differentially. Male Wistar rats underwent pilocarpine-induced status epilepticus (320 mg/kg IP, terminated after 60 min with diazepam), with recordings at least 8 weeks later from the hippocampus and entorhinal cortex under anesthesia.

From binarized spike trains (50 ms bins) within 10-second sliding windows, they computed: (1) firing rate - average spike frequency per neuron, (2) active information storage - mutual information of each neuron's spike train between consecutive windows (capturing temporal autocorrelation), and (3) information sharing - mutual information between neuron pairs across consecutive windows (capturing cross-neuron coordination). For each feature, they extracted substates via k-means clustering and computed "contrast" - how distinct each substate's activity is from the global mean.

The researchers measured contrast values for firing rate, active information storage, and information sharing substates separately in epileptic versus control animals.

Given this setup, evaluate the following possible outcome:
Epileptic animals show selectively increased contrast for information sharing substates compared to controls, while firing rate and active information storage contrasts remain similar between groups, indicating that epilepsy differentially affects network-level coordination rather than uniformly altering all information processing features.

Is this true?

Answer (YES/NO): NO